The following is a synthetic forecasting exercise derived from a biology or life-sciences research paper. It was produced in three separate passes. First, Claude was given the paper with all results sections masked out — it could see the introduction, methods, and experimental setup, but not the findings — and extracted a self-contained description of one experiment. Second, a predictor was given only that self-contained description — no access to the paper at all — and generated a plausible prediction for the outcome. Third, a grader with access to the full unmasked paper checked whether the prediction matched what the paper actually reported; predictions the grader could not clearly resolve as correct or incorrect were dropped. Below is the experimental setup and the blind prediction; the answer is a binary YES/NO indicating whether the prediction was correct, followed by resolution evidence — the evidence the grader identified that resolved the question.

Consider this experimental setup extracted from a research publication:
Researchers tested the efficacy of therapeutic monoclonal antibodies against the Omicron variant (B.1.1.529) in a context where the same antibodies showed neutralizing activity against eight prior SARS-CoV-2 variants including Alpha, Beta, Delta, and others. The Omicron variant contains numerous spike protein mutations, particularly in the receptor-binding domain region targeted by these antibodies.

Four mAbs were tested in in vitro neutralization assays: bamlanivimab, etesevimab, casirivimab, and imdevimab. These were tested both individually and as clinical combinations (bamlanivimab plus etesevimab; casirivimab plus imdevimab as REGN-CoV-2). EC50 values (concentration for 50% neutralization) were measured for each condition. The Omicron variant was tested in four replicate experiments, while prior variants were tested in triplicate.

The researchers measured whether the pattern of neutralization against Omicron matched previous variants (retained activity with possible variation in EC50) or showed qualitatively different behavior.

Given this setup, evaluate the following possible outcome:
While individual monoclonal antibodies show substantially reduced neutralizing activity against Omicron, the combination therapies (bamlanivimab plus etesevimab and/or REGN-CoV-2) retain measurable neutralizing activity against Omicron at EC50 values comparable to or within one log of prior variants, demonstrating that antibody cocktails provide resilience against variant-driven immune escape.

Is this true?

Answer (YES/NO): NO